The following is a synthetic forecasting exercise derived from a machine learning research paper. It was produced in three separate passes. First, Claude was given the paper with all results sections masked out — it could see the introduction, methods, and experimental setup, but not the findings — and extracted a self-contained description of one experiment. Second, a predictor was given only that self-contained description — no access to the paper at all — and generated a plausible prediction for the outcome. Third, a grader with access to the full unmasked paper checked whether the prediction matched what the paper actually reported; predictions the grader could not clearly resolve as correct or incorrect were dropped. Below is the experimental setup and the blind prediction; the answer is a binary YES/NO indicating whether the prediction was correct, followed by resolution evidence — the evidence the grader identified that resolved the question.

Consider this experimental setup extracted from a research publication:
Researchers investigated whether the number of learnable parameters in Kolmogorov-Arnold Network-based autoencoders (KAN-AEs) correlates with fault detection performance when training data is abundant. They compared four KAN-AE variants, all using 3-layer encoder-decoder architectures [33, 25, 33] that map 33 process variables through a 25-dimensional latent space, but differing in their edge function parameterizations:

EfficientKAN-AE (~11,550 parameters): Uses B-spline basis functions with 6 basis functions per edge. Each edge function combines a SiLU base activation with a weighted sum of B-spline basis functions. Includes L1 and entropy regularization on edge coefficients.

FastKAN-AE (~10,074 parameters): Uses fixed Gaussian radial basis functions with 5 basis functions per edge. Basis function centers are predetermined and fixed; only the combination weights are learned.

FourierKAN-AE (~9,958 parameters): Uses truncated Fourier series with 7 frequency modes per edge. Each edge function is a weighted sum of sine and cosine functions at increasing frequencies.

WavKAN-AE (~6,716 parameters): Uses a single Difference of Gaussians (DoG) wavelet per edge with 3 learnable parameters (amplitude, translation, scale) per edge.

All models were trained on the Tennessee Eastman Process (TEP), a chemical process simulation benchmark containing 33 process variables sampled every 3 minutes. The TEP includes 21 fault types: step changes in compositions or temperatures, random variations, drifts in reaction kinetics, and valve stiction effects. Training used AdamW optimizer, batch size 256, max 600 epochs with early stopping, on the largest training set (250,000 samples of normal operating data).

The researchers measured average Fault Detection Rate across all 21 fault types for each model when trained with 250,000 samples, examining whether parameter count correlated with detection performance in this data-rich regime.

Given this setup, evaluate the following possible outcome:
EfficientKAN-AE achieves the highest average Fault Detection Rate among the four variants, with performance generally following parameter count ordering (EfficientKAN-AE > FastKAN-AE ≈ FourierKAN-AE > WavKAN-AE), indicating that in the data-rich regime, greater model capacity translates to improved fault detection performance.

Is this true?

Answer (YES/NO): NO